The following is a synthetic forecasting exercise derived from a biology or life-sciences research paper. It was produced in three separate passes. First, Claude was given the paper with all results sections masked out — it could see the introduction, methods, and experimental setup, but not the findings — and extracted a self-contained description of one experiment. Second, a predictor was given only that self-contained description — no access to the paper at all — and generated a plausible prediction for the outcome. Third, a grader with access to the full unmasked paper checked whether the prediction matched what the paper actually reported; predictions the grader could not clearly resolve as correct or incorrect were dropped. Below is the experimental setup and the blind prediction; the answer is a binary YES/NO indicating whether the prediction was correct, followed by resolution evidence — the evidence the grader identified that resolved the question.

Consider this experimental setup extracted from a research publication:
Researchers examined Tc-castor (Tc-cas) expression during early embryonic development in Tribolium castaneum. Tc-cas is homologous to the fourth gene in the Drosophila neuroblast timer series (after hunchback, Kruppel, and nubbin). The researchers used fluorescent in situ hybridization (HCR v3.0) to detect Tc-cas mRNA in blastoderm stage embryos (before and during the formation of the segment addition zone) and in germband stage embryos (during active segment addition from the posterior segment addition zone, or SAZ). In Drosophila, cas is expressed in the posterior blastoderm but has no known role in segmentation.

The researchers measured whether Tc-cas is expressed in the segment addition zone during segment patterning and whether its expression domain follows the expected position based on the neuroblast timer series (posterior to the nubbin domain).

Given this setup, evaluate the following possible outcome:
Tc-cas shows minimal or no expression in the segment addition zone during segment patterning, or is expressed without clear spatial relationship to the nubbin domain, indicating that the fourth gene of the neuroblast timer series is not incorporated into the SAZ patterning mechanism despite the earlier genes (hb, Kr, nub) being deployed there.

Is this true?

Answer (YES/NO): NO